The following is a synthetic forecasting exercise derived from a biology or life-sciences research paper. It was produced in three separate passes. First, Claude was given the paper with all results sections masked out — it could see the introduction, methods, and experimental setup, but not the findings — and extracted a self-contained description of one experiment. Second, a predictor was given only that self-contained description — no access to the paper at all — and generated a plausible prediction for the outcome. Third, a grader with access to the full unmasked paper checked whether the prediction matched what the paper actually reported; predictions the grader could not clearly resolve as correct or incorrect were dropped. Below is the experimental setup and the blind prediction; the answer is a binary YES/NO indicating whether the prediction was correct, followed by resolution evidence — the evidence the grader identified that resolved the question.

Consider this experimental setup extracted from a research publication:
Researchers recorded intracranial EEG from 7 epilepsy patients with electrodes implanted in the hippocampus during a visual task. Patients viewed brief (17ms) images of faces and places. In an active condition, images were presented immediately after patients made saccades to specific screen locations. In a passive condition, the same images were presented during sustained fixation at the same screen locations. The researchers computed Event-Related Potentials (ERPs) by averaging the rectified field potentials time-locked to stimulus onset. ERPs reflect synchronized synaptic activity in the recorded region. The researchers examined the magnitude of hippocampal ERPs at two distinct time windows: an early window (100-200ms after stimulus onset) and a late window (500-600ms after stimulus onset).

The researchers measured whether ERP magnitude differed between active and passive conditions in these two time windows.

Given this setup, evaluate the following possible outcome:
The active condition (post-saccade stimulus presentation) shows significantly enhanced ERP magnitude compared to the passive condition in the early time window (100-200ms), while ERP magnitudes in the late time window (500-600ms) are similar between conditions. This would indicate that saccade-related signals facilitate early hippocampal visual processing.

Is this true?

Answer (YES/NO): NO